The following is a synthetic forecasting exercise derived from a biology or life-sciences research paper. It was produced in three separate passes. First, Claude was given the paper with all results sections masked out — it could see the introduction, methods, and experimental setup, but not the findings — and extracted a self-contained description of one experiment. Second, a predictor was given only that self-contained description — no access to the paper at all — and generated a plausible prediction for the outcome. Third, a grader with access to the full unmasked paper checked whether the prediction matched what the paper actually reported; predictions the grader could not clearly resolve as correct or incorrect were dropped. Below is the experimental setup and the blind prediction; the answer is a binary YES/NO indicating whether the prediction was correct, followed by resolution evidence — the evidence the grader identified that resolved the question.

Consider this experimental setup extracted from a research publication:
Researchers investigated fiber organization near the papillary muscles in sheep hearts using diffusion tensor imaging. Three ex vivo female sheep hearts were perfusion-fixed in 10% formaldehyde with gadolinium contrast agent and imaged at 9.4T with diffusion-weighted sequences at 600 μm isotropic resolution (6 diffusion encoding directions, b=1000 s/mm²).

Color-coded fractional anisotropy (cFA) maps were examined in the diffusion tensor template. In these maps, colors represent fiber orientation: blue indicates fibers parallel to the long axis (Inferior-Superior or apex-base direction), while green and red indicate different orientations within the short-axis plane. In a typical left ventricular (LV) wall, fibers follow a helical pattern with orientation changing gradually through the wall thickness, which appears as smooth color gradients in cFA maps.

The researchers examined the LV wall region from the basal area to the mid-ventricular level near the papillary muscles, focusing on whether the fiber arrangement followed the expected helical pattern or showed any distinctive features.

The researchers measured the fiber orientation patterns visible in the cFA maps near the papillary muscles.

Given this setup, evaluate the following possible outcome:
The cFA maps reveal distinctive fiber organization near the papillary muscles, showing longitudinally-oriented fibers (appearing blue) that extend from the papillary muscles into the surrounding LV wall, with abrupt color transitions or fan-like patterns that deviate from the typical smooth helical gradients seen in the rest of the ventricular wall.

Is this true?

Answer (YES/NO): NO